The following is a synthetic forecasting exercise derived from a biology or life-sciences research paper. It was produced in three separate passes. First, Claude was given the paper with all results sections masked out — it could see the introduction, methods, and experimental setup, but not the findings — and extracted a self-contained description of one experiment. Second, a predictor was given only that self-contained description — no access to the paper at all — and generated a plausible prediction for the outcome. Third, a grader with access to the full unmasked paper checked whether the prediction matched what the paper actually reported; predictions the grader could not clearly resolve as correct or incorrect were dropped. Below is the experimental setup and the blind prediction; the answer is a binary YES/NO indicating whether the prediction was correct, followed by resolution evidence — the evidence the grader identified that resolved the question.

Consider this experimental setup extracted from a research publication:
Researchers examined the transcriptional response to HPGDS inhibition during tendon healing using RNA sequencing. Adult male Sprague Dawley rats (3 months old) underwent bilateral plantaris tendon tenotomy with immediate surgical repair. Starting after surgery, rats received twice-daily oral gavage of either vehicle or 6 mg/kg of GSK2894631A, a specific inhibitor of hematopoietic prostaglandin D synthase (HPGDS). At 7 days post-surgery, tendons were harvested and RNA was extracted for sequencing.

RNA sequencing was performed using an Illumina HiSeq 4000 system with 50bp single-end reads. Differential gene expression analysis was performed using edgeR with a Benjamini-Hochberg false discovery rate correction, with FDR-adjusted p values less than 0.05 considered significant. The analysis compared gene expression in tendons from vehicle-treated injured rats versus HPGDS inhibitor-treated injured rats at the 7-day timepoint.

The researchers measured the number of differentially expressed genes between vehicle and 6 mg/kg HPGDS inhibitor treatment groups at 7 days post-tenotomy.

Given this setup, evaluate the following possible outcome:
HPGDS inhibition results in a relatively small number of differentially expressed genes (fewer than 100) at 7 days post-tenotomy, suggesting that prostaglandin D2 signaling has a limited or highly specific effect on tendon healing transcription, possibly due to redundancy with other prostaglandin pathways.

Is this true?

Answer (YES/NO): NO